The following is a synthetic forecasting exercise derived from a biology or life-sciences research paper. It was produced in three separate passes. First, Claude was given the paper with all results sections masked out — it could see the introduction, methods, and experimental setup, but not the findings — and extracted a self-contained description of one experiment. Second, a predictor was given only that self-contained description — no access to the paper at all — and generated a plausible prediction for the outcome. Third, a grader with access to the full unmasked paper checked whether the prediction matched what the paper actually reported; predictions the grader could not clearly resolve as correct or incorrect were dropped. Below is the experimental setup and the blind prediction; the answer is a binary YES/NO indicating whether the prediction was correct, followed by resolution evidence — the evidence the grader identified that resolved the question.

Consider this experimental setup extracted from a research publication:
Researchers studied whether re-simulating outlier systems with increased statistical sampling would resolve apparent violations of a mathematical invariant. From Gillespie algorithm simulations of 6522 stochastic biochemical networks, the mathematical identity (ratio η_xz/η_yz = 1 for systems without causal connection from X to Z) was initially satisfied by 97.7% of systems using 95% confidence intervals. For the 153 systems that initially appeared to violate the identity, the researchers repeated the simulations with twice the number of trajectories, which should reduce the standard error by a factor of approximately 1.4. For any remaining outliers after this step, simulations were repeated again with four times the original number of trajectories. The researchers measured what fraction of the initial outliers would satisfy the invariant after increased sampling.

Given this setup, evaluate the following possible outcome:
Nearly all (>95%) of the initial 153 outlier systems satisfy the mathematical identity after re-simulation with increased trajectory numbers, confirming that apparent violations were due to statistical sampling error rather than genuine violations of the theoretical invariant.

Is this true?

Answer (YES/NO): YES